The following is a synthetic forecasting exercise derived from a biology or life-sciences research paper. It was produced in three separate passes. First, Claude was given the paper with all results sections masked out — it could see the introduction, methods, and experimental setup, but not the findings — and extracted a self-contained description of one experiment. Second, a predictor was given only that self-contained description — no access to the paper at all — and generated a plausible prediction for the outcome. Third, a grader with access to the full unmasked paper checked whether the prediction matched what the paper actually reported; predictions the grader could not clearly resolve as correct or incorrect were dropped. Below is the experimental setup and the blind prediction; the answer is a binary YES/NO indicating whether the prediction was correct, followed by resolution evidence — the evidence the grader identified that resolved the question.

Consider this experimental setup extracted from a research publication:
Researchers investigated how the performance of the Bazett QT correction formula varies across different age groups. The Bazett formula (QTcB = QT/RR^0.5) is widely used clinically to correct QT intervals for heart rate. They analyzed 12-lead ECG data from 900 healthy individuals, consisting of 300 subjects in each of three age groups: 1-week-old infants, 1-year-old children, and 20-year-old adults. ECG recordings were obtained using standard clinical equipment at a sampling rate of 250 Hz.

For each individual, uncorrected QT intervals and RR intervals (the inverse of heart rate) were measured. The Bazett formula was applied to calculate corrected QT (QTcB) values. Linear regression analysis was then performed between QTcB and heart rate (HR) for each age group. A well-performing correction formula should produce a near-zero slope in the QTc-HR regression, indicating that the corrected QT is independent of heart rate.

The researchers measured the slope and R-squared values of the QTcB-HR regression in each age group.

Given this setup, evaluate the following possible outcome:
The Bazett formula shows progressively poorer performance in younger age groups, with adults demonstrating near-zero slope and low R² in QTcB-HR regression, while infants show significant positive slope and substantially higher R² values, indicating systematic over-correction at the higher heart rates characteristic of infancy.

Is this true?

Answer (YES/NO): NO